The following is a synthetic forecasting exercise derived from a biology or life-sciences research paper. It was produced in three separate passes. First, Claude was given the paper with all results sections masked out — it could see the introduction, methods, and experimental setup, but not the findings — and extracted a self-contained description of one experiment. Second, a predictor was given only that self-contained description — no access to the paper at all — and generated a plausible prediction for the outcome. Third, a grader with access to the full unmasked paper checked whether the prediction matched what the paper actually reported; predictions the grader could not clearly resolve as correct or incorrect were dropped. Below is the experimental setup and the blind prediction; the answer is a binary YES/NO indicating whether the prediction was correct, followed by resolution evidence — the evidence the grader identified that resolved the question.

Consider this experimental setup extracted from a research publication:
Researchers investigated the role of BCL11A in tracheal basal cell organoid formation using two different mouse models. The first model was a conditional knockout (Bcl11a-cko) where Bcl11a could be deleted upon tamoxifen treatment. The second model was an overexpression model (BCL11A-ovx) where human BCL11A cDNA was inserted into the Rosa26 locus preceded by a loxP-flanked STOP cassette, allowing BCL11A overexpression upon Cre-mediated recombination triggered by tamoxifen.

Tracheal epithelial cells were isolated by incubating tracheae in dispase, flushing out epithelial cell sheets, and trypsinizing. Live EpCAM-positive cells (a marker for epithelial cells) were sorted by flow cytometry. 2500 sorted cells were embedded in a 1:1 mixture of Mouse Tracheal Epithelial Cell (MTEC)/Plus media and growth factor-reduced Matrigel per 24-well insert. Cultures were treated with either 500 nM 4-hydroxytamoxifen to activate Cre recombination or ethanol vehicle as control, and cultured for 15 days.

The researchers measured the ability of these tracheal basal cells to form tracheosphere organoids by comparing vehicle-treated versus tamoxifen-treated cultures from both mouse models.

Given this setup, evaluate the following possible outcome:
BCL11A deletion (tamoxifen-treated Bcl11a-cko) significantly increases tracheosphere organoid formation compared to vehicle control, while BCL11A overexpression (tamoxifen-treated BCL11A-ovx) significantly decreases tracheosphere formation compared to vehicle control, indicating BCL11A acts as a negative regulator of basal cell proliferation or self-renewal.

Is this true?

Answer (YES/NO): NO